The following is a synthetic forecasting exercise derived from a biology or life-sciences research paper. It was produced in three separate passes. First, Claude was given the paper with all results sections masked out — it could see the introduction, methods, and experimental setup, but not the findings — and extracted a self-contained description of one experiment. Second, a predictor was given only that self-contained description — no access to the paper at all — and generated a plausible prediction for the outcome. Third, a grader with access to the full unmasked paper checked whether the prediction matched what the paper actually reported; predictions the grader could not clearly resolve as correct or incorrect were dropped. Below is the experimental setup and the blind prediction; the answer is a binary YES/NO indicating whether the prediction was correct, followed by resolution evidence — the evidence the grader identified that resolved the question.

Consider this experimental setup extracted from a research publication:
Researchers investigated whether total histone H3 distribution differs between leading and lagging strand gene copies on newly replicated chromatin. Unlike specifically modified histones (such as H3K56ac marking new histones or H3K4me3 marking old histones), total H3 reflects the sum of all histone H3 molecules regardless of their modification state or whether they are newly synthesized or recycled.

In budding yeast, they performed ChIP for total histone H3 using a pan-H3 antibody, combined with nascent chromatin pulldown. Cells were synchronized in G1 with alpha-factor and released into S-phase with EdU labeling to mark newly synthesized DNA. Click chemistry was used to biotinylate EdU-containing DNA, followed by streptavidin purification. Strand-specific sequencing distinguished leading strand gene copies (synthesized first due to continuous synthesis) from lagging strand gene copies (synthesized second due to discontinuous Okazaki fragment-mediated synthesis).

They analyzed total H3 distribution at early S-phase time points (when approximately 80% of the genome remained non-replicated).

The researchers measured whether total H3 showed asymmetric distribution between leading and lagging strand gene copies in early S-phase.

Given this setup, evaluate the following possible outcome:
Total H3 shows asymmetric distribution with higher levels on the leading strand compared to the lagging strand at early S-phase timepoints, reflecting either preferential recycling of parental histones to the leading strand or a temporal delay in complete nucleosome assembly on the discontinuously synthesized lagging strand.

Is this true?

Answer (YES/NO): NO